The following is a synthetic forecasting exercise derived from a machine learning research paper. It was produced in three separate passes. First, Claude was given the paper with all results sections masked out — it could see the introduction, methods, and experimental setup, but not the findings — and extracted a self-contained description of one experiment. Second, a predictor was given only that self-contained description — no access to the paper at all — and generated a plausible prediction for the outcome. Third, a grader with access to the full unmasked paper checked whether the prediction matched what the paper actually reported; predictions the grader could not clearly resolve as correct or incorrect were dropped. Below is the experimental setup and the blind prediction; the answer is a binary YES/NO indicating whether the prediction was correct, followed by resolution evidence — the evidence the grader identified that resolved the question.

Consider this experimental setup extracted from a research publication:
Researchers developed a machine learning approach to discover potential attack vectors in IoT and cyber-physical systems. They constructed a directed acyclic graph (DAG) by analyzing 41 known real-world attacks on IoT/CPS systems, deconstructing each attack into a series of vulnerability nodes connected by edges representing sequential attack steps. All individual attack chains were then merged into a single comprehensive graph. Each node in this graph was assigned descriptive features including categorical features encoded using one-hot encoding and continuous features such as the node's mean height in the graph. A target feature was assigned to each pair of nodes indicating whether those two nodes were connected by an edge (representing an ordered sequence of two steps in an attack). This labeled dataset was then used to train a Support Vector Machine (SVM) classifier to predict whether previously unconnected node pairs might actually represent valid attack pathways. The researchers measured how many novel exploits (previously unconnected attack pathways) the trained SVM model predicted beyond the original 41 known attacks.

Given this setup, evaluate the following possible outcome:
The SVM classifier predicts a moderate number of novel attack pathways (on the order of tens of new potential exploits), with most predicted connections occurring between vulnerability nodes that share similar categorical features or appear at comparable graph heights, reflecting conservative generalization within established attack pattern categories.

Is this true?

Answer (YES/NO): NO